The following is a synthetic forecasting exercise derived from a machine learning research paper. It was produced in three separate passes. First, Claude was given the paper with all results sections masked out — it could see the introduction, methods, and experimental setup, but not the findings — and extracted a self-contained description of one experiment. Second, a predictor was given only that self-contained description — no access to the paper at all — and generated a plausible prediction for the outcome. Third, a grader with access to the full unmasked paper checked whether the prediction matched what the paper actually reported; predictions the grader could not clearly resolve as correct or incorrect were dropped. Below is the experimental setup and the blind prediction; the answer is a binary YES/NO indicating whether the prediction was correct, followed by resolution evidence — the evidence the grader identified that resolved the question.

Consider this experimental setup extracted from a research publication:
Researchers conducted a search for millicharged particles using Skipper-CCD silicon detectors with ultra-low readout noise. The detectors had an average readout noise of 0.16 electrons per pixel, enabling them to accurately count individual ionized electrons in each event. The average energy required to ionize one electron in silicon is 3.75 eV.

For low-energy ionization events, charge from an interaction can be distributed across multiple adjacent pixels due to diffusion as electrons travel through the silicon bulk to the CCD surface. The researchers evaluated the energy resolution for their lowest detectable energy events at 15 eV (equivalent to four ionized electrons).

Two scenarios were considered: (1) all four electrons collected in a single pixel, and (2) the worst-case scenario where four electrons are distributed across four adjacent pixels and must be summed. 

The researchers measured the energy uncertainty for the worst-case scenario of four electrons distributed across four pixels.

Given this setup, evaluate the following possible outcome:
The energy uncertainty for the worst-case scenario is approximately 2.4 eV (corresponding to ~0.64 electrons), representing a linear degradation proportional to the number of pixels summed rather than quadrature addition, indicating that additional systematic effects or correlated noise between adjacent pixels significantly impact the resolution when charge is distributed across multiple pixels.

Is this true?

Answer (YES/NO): NO